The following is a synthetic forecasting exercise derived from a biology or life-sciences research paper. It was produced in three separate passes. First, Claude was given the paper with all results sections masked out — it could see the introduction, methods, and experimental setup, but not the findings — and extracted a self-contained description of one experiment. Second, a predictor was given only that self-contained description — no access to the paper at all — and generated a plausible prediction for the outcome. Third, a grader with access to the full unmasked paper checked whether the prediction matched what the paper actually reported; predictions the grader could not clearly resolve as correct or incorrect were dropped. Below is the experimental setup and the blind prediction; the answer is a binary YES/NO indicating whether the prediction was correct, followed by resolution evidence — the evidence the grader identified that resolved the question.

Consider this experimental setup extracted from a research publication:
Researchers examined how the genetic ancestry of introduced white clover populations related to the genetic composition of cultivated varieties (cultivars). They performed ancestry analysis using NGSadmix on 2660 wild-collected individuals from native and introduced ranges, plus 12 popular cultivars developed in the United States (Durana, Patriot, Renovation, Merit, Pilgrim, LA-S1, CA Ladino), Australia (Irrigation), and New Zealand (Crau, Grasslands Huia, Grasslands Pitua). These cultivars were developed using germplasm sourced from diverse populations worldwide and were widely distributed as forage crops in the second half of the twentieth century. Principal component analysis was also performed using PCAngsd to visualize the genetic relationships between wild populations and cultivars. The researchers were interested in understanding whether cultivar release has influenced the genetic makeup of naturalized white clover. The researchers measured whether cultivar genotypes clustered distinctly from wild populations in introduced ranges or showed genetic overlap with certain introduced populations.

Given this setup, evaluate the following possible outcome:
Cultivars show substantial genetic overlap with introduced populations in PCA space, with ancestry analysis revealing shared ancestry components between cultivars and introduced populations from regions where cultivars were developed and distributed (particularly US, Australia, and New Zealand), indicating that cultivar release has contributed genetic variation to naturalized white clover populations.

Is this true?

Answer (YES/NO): NO